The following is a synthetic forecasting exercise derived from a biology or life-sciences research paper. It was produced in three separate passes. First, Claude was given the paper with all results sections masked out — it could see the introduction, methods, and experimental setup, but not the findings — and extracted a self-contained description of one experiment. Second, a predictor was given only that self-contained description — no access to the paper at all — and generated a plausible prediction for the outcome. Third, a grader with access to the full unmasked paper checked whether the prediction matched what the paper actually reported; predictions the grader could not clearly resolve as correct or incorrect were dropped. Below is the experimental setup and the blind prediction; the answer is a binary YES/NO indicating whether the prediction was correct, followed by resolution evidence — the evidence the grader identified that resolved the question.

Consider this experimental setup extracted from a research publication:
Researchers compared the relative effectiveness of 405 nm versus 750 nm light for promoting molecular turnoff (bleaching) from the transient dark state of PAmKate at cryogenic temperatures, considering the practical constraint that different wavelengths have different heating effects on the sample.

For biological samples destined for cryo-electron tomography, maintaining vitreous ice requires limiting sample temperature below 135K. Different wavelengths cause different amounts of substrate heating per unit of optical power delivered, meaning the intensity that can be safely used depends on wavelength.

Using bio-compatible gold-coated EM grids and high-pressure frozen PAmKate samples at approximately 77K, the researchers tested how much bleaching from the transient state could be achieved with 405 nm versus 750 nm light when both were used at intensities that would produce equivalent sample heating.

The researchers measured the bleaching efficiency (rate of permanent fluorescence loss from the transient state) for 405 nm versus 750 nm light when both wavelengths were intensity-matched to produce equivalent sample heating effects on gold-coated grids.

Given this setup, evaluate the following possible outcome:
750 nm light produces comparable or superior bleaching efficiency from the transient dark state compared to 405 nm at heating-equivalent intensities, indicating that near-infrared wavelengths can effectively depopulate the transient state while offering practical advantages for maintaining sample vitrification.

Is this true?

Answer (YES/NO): YES